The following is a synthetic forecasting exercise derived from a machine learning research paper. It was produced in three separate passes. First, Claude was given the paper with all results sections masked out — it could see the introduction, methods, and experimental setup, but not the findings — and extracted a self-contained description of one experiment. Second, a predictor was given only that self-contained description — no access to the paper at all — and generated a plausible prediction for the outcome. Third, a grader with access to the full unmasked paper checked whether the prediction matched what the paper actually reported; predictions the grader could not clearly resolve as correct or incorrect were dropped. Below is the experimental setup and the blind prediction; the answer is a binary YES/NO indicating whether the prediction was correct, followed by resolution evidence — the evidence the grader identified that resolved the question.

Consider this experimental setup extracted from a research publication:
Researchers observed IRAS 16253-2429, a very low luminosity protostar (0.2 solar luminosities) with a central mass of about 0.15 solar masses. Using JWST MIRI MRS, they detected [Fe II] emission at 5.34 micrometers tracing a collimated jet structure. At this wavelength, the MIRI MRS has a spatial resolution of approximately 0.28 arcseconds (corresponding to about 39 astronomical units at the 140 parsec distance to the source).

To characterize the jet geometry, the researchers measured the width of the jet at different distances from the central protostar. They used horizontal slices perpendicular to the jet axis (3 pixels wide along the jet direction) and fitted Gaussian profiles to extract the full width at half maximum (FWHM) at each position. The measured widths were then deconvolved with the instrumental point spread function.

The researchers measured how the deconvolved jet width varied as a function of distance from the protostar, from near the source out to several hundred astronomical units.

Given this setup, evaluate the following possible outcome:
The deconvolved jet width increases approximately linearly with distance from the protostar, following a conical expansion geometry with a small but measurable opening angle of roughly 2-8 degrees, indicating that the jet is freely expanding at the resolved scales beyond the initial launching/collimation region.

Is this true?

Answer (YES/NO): YES